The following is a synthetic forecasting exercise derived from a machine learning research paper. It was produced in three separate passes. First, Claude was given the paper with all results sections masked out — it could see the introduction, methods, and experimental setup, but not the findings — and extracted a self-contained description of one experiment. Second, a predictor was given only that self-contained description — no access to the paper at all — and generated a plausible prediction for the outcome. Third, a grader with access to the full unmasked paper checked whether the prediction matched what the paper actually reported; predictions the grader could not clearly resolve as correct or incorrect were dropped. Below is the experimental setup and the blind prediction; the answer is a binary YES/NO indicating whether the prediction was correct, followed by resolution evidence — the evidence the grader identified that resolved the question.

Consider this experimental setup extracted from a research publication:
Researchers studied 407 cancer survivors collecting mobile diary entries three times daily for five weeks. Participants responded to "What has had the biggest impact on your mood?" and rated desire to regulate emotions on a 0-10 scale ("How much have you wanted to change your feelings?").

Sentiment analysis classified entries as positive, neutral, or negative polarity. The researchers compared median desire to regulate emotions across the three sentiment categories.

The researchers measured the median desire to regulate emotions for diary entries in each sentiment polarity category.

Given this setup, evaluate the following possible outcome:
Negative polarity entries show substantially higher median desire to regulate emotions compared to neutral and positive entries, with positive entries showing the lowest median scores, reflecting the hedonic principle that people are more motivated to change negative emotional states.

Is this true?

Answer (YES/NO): YES